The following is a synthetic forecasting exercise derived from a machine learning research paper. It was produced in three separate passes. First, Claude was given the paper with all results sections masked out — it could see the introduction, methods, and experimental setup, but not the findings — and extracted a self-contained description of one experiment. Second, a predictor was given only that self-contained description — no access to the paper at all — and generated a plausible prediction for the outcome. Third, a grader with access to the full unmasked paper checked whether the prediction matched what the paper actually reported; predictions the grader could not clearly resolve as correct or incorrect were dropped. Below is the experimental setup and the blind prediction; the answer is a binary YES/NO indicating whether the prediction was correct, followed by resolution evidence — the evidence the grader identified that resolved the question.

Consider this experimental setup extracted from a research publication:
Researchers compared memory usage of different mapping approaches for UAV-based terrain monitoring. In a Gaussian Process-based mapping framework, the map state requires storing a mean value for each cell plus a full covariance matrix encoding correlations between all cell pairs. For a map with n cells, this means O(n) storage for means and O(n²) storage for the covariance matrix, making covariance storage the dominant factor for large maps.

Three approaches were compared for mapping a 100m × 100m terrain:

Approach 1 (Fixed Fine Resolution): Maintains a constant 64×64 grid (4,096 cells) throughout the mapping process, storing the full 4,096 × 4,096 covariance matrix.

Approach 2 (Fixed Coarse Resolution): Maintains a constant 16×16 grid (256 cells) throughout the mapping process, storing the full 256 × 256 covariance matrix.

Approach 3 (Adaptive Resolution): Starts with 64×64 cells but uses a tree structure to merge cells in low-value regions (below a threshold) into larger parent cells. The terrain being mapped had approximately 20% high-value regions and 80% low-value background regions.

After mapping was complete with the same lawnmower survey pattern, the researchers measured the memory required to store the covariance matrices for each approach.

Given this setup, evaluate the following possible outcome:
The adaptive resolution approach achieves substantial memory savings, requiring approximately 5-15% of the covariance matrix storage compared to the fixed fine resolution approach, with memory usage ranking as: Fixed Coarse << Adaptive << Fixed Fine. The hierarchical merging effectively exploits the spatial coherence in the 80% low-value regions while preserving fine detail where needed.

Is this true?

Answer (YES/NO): NO